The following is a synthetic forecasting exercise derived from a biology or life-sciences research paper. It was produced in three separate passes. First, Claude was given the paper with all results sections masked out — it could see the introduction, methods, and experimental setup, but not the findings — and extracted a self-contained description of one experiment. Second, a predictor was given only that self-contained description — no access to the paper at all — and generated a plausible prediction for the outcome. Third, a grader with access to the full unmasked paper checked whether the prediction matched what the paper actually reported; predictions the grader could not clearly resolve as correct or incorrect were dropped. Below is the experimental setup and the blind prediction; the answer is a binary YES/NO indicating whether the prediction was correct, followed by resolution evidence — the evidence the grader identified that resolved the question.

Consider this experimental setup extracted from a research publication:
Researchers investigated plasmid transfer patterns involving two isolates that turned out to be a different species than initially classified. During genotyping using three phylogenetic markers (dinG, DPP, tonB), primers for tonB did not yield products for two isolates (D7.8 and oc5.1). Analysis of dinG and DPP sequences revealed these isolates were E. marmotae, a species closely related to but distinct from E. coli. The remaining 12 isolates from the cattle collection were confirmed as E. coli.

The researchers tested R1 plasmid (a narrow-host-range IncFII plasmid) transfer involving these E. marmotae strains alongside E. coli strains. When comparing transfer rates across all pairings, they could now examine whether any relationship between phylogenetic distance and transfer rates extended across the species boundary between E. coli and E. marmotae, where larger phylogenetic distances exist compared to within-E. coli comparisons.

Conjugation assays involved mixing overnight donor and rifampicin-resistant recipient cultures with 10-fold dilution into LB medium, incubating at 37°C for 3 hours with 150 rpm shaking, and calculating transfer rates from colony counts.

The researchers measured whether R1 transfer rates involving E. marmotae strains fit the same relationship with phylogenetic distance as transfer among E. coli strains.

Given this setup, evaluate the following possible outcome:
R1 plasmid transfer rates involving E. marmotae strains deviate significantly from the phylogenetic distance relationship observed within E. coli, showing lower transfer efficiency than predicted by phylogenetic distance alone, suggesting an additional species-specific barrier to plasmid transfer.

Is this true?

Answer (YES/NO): NO